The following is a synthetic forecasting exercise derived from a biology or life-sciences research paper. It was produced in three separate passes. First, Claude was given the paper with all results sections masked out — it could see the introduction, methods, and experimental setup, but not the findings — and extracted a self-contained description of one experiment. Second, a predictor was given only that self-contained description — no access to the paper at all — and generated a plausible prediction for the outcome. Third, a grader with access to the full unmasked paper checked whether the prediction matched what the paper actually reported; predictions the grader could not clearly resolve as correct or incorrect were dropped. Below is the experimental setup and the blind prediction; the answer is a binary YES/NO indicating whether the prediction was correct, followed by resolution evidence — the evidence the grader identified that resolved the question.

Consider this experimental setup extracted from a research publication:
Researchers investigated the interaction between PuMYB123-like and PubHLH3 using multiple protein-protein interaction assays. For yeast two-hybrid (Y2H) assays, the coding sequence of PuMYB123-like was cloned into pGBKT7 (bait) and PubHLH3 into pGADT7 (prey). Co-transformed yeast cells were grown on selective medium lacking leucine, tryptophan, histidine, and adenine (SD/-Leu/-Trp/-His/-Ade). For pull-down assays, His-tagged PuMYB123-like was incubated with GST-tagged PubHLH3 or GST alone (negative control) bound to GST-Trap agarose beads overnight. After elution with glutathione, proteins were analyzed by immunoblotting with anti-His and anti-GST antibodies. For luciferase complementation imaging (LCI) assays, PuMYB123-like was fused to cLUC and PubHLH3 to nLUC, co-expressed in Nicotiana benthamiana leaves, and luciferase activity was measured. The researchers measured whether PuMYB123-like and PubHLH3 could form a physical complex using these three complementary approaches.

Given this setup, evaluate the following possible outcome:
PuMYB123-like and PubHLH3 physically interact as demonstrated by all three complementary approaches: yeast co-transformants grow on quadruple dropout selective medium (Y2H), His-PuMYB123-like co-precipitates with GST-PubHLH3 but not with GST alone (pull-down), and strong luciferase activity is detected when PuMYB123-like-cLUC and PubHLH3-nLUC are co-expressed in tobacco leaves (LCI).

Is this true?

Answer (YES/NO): YES